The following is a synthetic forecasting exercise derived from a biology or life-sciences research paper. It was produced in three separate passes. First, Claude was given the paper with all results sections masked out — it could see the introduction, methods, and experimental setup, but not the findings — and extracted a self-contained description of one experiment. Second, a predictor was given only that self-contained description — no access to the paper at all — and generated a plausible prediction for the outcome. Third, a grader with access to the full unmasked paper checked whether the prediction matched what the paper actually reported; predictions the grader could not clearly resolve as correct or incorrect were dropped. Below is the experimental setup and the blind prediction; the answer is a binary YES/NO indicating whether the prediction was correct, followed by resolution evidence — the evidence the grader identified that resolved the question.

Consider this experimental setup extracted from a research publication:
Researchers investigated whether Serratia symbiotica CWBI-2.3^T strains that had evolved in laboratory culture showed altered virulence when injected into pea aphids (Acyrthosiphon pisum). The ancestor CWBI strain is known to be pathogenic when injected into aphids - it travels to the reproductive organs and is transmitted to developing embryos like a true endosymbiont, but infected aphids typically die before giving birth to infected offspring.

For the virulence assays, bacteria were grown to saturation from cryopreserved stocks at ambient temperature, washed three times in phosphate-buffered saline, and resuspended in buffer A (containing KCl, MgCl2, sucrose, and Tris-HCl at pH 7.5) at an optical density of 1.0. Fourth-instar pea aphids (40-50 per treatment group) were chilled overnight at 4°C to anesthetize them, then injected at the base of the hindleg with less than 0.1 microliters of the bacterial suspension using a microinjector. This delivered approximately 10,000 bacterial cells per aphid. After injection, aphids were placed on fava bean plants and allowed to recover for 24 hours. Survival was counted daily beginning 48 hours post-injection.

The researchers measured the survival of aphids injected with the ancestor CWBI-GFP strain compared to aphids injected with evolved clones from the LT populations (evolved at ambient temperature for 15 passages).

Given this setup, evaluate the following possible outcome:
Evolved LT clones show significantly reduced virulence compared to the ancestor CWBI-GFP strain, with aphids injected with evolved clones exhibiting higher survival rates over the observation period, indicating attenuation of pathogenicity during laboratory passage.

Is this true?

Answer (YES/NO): NO